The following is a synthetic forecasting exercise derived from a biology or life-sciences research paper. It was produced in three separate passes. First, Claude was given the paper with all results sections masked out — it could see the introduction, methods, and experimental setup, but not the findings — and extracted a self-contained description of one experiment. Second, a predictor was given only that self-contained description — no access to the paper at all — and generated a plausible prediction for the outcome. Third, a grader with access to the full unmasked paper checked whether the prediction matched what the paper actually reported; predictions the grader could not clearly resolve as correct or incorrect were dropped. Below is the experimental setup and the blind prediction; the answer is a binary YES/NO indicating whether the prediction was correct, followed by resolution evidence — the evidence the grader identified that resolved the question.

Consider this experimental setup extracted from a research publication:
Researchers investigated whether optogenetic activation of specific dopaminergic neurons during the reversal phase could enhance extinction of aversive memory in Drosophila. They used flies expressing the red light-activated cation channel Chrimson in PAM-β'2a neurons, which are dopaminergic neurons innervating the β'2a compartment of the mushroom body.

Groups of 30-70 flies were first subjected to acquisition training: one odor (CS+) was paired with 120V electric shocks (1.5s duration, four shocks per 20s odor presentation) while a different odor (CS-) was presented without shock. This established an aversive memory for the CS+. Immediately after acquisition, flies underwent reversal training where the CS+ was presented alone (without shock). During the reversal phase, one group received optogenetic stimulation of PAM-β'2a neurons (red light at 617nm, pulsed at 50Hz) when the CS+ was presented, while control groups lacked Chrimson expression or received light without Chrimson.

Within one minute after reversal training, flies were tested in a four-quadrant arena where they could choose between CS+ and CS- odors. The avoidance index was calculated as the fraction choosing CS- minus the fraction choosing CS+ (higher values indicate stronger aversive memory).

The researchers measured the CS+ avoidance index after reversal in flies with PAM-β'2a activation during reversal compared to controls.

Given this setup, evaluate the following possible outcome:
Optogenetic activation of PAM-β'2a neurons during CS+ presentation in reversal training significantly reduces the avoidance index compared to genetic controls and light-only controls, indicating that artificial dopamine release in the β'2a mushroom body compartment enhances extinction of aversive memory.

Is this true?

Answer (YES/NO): YES